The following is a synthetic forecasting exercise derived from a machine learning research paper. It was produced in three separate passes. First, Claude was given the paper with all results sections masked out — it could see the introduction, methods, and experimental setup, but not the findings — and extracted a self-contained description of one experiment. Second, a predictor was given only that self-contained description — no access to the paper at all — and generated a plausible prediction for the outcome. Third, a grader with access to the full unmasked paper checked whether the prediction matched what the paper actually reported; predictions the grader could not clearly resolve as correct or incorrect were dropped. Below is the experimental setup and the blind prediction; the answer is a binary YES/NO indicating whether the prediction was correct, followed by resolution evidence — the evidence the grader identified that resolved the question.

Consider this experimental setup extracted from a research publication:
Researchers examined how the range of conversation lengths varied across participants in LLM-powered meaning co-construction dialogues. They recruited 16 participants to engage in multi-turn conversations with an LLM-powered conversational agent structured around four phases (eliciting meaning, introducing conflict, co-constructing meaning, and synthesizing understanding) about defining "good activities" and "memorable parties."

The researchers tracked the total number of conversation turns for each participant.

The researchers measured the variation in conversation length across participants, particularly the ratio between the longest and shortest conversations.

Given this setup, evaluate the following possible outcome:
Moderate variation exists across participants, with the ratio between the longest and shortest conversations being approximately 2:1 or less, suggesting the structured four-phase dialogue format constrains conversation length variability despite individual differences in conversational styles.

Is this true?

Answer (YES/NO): NO